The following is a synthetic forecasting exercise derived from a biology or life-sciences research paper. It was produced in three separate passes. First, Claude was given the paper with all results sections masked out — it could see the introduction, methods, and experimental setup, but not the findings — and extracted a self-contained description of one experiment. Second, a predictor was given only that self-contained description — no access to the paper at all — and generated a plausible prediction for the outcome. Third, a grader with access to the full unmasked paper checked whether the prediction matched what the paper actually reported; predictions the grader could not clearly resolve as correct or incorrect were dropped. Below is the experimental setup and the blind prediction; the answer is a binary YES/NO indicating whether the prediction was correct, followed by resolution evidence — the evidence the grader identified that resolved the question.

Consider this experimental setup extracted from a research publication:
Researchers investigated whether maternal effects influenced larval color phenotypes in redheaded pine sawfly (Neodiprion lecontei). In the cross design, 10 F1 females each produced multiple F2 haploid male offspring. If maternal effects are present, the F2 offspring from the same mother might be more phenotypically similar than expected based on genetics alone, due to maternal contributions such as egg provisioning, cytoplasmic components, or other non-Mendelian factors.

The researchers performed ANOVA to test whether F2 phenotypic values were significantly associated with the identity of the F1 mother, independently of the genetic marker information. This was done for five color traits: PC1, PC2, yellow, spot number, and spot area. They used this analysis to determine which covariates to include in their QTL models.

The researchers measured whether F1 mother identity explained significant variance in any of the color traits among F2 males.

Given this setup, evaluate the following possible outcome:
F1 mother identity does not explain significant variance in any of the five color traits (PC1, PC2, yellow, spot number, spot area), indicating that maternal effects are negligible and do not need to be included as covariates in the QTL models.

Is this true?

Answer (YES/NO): NO